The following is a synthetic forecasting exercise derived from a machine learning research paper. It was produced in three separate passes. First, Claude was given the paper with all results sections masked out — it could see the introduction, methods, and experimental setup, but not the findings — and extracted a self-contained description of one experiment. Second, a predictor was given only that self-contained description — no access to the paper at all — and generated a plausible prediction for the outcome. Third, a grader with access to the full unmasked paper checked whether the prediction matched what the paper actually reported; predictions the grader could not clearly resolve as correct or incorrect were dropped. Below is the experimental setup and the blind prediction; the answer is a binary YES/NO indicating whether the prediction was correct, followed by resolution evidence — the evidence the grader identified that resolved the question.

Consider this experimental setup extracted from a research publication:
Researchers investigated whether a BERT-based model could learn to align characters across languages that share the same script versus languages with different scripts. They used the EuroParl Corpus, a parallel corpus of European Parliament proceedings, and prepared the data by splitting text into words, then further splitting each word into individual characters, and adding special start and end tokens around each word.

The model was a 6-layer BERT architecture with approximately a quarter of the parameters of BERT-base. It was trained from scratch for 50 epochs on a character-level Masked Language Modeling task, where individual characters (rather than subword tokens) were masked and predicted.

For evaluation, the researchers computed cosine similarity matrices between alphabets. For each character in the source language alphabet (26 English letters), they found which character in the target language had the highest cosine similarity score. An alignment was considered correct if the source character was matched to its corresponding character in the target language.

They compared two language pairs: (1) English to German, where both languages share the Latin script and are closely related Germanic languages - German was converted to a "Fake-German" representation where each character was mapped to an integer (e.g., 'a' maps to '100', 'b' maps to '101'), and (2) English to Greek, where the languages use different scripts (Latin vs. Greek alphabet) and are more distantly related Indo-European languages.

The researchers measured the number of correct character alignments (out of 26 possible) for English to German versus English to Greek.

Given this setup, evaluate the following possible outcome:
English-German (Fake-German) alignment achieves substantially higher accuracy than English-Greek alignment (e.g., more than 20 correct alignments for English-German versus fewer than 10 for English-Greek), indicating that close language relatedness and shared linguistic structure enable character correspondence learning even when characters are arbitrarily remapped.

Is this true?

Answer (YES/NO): NO